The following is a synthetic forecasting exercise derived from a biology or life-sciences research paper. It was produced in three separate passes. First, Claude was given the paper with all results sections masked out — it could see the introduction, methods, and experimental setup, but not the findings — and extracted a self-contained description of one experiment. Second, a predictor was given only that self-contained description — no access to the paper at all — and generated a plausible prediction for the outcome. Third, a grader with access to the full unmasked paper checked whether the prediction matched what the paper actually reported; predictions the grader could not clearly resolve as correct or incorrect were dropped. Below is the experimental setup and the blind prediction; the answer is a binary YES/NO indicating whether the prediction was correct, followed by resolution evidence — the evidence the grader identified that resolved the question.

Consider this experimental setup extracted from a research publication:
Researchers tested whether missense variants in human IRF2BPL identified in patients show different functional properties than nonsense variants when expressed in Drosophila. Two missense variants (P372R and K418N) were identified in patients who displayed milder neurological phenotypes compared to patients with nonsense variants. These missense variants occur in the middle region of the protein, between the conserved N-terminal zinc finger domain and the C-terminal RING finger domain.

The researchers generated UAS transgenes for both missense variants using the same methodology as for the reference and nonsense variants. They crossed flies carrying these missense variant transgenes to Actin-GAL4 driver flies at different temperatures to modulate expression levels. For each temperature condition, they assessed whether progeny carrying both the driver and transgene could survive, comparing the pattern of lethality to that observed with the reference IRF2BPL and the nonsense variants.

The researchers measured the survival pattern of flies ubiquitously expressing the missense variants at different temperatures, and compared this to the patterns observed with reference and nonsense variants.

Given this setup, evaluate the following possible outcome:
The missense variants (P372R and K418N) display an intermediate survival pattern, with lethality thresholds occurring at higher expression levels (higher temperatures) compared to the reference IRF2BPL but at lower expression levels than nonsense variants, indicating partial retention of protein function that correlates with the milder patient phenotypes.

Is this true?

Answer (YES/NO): NO